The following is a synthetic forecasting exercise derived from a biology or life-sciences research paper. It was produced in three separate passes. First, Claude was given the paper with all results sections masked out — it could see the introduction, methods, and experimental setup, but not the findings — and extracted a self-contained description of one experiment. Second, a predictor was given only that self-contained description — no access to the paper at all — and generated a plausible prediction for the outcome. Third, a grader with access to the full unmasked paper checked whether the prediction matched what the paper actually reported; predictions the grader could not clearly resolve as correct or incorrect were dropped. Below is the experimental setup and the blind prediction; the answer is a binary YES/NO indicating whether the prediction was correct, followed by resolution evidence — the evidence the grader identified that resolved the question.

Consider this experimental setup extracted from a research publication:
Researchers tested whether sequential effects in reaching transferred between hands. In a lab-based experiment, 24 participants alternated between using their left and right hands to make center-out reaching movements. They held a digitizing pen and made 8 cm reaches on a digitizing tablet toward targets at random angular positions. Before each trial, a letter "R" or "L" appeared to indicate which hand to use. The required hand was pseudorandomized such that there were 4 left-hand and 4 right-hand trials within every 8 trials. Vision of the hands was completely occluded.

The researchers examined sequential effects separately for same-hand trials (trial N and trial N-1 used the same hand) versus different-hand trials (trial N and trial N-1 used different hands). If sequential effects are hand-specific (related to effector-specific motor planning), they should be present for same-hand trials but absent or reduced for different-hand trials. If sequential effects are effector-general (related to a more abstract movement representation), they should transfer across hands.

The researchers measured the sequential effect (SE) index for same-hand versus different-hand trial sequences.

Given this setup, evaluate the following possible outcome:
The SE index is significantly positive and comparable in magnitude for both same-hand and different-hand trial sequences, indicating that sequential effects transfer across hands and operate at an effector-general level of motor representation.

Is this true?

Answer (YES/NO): NO